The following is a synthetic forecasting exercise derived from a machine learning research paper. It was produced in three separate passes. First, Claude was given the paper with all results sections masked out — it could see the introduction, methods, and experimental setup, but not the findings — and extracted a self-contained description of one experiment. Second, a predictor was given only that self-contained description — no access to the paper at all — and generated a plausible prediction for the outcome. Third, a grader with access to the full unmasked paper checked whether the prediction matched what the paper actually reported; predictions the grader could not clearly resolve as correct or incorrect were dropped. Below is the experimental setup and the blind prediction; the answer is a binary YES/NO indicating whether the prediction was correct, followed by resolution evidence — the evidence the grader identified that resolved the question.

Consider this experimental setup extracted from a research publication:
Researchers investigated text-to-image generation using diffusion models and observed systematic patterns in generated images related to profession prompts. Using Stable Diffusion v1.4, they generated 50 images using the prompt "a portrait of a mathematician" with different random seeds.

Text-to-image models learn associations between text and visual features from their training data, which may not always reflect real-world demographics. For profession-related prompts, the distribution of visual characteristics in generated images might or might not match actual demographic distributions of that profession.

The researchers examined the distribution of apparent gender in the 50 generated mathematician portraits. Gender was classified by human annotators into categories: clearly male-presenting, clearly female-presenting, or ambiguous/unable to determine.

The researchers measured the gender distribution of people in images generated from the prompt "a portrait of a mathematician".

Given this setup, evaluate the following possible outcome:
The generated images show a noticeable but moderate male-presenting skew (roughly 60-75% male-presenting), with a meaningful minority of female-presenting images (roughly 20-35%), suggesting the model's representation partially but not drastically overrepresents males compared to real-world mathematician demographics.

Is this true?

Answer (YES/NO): NO